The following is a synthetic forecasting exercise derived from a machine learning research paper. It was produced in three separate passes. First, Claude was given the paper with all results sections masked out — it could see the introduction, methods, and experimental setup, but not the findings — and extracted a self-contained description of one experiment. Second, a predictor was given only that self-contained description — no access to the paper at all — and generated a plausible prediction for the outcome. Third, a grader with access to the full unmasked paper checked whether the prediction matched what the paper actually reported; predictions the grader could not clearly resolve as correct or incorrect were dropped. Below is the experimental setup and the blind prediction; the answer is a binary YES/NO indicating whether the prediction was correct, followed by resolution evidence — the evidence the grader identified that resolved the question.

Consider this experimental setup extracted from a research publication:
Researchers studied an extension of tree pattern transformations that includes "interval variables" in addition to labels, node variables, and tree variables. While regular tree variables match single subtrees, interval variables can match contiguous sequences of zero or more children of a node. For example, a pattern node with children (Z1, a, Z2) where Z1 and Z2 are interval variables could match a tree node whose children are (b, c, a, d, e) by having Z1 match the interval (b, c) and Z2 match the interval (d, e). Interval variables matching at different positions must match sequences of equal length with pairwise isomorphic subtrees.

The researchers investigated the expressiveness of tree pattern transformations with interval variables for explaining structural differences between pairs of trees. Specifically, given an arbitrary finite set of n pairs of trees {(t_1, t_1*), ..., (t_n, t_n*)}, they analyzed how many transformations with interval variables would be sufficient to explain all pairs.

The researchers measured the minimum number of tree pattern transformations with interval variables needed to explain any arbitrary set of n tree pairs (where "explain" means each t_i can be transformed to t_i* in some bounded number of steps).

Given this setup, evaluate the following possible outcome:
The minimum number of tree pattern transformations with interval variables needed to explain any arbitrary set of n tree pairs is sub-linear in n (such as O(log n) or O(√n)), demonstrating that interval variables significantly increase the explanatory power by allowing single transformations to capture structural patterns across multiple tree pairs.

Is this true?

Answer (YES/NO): NO